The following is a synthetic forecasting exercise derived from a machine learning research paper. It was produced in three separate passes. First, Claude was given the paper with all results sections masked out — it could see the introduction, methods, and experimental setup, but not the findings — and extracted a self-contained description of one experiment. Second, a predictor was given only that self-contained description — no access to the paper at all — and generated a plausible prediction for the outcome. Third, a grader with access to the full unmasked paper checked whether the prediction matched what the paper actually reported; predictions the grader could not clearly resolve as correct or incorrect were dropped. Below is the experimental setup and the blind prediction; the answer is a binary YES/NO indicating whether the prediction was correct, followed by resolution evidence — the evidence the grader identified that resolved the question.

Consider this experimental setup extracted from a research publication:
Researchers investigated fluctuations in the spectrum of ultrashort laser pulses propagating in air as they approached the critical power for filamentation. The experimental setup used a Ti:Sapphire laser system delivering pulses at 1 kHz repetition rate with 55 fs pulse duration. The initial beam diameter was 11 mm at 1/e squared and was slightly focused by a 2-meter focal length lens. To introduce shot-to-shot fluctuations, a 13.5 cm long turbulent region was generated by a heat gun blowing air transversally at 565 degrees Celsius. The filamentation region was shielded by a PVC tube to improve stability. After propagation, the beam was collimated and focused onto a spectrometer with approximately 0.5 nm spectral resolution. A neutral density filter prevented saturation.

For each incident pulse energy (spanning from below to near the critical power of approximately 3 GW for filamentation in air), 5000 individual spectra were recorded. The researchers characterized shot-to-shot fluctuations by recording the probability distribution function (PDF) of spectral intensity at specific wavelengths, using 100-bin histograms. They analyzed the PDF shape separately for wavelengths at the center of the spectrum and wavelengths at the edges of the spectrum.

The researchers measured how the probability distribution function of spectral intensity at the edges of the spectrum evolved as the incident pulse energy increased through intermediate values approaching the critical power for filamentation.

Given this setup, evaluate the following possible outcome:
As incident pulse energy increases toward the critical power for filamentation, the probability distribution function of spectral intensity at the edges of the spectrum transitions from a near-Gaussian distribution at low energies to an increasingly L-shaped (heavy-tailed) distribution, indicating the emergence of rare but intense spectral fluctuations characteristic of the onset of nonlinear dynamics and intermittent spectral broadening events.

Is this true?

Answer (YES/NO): NO